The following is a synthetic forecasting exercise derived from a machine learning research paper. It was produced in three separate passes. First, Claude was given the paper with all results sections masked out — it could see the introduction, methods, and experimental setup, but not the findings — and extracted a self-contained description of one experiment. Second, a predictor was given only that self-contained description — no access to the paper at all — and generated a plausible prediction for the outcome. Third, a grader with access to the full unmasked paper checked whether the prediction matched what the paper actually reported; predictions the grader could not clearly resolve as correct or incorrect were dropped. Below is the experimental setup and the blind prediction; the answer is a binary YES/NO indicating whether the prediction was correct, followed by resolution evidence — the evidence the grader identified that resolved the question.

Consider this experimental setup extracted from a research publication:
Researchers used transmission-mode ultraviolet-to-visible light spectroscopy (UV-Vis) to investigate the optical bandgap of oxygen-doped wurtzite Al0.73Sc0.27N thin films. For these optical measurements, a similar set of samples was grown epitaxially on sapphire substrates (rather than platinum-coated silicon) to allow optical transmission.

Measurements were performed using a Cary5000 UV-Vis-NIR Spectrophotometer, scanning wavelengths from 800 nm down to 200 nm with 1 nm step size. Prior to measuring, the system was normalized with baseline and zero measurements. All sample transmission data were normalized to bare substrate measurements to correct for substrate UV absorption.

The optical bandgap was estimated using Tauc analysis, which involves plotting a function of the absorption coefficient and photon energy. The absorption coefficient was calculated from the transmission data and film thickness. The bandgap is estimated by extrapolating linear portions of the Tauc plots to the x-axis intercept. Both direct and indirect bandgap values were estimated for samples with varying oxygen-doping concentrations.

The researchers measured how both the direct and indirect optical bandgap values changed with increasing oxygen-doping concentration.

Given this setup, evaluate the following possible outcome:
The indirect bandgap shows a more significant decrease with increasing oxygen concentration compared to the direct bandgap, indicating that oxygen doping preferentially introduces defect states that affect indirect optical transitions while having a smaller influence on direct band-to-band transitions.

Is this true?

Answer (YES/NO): NO